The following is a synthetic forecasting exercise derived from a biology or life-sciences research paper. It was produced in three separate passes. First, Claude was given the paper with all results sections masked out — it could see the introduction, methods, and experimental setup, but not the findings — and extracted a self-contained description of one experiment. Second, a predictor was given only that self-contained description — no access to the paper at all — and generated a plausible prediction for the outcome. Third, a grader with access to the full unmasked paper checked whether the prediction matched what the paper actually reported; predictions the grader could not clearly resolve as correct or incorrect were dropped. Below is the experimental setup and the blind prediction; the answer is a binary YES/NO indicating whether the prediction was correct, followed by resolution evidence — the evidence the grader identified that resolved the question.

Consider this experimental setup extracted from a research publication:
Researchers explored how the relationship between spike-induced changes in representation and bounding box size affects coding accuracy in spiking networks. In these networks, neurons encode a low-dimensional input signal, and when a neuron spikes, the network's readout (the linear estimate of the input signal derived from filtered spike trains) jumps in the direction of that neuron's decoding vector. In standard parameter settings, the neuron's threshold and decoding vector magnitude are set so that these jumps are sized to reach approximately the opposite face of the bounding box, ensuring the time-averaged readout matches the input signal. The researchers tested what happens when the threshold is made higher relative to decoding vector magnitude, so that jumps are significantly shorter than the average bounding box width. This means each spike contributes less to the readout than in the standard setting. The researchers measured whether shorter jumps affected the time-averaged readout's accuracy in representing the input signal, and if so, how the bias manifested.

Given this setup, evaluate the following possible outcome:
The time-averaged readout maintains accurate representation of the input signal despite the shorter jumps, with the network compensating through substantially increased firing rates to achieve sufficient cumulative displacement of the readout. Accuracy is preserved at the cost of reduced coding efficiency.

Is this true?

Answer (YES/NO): NO